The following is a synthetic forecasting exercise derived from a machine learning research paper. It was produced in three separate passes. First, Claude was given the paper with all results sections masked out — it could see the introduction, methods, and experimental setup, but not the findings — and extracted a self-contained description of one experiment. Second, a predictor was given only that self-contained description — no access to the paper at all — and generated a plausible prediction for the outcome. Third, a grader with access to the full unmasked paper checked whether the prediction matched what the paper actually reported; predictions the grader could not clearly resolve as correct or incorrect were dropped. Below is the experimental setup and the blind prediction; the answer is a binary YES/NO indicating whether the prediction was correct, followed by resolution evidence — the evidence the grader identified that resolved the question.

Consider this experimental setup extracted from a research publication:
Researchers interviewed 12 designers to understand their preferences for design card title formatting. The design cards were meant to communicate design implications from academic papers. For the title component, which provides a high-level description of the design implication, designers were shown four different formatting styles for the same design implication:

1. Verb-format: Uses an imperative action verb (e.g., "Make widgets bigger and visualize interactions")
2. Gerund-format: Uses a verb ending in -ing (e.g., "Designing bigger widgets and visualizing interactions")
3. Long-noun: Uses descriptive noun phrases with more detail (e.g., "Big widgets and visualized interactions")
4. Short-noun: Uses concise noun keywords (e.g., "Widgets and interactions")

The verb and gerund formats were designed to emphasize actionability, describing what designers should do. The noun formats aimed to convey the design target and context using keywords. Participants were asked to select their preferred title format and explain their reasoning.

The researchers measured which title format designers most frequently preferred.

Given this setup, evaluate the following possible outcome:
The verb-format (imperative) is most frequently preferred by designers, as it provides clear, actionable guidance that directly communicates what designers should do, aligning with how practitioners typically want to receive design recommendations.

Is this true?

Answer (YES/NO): NO